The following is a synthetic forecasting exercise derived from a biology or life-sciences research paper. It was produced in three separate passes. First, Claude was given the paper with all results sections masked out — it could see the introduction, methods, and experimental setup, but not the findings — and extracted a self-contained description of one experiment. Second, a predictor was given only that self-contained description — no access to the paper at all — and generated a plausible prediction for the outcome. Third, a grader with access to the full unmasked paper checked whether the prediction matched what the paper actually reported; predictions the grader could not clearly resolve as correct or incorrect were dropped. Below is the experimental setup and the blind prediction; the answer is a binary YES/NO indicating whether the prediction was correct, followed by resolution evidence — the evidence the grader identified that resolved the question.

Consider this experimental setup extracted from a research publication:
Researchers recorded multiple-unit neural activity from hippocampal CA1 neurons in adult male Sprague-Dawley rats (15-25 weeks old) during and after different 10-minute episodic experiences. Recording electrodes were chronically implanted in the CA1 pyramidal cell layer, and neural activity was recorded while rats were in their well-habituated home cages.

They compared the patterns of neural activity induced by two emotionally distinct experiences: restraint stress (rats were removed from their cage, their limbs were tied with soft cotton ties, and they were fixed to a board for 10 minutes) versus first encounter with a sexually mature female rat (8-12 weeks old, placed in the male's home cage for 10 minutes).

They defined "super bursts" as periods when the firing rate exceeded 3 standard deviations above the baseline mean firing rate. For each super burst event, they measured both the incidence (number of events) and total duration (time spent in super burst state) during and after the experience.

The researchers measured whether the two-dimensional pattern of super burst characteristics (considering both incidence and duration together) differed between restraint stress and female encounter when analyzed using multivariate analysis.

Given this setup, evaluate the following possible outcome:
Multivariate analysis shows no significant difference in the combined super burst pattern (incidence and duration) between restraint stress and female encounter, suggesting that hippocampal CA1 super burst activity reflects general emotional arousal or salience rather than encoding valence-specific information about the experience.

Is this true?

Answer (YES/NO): NO